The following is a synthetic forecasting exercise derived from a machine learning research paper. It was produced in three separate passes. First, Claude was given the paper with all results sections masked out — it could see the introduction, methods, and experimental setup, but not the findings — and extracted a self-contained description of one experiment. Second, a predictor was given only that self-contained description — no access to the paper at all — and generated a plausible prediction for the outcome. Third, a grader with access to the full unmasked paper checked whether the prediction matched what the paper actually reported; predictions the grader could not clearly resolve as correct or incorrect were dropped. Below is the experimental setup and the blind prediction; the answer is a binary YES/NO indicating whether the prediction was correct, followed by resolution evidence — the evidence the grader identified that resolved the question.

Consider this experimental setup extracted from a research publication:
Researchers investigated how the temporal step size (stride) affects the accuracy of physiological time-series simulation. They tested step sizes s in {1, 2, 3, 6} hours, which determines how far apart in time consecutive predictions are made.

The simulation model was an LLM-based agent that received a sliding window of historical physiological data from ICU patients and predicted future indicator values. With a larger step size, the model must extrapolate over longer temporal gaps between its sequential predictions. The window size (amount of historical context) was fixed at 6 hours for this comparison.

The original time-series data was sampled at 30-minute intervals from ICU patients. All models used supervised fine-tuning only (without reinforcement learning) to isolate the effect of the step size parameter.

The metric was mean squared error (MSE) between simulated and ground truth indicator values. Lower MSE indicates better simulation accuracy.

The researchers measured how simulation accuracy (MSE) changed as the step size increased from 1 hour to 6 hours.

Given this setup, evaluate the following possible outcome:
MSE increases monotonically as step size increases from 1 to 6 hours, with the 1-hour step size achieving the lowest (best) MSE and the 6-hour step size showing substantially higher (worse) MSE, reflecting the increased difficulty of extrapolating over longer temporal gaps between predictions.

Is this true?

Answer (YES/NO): YES